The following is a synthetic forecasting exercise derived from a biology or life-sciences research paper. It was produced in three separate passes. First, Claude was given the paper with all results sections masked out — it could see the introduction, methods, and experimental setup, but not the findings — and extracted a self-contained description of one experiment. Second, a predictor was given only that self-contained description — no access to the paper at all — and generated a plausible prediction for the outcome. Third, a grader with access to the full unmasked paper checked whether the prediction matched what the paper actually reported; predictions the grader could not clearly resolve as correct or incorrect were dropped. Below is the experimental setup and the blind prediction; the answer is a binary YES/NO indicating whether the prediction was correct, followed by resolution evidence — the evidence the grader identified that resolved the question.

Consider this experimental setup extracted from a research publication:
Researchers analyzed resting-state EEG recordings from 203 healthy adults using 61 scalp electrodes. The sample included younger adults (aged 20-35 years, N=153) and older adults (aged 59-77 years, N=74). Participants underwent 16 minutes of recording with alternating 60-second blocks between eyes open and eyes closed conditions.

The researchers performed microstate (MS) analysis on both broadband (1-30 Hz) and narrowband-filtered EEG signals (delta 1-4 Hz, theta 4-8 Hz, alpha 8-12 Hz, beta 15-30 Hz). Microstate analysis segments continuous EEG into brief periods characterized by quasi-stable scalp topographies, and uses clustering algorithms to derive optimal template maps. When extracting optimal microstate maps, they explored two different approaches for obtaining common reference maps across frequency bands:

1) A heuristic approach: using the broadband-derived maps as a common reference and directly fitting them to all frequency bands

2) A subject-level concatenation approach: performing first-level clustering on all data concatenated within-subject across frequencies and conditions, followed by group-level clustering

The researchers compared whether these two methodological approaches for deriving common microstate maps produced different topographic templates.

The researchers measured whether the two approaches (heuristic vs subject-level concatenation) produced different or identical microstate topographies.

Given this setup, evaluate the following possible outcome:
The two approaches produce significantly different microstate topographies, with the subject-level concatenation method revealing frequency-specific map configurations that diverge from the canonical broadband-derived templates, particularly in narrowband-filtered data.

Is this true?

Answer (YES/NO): NO